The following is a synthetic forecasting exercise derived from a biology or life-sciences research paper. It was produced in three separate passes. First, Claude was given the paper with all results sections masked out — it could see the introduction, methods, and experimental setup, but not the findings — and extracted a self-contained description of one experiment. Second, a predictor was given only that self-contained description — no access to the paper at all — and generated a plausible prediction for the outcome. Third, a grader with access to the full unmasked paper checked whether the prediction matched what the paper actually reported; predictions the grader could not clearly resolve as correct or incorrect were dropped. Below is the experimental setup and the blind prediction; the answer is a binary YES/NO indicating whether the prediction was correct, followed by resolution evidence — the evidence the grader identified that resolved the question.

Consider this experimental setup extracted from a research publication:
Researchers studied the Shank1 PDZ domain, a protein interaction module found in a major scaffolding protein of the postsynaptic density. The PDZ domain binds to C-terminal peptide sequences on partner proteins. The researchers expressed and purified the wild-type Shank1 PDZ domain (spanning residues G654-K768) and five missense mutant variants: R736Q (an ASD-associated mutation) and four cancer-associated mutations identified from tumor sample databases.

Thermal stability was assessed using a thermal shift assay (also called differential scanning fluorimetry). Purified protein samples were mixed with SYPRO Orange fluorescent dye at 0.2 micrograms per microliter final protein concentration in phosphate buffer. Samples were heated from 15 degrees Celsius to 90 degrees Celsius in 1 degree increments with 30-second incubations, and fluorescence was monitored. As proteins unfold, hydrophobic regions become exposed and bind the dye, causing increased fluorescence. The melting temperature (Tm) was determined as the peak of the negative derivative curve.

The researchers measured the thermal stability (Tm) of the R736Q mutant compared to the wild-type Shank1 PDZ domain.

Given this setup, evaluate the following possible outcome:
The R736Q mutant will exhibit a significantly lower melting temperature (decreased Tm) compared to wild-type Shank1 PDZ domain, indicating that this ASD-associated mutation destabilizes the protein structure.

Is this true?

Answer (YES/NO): NO